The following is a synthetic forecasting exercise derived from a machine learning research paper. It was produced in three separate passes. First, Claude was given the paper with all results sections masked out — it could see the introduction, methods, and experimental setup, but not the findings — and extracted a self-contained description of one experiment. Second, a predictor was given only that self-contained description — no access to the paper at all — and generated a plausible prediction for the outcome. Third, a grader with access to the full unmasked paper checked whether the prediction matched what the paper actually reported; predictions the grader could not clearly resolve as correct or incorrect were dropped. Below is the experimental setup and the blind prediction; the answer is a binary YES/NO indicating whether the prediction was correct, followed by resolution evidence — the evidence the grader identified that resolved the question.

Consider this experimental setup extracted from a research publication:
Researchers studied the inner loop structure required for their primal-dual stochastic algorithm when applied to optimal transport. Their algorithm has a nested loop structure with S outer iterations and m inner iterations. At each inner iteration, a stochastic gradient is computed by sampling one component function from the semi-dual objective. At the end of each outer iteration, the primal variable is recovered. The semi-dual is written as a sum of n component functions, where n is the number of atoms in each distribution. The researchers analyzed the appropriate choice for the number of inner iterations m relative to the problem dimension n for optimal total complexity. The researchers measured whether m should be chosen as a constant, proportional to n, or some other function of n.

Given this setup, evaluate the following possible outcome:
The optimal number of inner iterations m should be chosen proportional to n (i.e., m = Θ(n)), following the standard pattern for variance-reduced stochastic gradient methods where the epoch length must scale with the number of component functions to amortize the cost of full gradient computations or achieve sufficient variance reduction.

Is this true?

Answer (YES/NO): YES